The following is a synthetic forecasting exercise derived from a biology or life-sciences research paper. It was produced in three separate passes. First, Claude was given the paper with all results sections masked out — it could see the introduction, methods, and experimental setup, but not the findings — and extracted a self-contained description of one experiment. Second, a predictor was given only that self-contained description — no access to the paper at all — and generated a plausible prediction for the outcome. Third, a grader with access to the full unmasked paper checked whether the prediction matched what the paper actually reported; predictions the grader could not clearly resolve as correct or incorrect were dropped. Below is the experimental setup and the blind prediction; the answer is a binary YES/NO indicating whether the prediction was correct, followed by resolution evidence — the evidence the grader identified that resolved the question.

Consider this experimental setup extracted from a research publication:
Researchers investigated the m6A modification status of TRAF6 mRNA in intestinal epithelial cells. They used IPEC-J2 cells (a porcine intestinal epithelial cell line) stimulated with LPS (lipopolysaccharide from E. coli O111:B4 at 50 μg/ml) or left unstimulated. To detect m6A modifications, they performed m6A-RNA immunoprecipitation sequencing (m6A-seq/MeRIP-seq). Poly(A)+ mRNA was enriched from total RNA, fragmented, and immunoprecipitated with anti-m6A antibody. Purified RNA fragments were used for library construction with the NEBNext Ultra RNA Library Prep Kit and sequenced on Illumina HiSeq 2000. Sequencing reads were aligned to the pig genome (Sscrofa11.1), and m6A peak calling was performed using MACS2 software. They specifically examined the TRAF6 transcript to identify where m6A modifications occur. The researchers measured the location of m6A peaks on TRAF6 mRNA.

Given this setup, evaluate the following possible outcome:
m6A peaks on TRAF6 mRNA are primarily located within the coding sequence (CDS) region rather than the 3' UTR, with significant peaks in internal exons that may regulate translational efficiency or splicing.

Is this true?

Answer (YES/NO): NO